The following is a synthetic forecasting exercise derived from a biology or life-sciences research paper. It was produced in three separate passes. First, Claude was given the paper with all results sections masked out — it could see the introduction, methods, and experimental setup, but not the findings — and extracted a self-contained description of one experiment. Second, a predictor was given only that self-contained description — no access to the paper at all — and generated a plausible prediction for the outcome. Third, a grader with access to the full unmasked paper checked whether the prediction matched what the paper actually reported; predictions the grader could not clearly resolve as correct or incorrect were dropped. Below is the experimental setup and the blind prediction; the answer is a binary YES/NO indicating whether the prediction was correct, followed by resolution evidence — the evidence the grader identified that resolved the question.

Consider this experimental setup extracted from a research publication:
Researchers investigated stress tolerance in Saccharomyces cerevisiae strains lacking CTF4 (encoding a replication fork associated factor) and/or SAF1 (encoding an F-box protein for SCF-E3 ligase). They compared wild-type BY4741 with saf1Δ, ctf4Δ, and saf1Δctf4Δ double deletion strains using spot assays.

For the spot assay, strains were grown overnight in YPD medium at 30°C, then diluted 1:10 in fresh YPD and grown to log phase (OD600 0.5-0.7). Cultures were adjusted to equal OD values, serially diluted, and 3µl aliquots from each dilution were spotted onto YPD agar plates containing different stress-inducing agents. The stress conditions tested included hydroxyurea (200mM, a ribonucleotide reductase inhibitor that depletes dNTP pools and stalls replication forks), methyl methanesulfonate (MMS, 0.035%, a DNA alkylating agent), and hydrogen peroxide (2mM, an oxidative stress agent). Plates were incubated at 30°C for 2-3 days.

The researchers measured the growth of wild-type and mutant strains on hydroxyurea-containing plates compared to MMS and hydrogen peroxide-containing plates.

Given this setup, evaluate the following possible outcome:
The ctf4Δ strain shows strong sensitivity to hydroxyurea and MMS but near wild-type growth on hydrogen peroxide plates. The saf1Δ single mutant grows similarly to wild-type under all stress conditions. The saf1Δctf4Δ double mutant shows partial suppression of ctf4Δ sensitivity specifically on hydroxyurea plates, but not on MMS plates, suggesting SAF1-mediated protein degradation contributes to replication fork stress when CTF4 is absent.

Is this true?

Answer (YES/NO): NO